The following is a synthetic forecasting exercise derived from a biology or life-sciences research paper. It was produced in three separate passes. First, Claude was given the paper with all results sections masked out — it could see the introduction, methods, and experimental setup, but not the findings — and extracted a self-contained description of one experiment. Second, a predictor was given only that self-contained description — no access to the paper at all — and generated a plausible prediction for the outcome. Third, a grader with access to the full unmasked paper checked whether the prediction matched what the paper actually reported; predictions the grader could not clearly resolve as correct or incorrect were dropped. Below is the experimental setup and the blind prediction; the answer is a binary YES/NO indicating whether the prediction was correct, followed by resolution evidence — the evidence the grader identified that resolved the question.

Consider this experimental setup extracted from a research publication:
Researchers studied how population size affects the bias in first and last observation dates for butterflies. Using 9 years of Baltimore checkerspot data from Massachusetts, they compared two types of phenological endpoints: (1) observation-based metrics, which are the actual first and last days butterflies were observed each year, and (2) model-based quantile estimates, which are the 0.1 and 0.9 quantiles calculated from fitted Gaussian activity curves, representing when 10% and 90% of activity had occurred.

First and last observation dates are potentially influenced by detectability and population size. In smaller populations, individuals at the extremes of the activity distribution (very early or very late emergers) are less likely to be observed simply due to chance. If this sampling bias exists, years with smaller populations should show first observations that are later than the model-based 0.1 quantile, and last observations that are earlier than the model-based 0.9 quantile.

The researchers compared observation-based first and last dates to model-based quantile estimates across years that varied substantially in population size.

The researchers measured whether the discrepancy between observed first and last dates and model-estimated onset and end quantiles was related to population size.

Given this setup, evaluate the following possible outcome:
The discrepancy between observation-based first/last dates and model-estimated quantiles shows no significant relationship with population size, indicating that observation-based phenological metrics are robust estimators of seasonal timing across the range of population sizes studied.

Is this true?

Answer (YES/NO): NO